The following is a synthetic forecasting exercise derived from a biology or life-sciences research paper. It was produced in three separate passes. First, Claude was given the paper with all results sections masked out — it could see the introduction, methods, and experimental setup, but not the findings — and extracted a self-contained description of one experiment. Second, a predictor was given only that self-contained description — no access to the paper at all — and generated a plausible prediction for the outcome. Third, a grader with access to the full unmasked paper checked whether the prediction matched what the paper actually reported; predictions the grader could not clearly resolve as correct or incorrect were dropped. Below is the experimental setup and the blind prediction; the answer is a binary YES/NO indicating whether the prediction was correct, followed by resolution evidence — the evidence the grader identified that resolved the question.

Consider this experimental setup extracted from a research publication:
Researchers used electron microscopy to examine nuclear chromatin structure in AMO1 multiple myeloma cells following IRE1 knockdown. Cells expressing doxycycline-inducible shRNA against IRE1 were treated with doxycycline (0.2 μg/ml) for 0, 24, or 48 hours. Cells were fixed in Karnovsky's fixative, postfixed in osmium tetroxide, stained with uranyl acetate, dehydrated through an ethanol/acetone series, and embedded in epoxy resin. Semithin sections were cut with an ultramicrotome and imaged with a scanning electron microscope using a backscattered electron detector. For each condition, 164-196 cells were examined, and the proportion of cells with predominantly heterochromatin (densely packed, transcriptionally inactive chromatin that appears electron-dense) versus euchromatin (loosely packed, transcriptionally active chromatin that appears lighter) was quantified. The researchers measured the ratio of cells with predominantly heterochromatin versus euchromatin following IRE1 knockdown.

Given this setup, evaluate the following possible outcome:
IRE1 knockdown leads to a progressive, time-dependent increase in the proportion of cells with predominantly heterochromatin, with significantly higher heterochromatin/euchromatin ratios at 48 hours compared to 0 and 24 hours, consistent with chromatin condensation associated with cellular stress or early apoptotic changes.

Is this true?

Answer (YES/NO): NO